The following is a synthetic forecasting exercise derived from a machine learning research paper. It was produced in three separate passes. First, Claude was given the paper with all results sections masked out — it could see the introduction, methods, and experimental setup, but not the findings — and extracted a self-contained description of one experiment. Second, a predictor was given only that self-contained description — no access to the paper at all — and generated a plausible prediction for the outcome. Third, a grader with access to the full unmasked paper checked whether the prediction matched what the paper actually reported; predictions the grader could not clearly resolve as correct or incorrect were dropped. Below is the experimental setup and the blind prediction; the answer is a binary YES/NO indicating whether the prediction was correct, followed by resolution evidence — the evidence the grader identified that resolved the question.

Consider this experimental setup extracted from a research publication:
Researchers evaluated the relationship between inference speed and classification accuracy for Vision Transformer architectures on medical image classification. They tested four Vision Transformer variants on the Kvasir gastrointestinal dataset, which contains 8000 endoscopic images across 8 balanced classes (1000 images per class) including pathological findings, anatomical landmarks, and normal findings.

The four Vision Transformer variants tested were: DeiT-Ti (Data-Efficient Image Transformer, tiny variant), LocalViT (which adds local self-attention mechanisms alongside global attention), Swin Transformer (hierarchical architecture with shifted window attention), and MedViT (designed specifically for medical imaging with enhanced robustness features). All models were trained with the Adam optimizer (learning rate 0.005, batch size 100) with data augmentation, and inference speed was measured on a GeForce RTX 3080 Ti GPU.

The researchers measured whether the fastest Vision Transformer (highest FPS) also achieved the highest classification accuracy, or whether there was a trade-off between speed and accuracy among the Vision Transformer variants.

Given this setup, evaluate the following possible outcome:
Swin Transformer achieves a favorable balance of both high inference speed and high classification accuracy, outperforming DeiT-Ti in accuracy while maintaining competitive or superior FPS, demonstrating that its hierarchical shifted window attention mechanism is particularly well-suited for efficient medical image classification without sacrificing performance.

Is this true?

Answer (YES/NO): NO